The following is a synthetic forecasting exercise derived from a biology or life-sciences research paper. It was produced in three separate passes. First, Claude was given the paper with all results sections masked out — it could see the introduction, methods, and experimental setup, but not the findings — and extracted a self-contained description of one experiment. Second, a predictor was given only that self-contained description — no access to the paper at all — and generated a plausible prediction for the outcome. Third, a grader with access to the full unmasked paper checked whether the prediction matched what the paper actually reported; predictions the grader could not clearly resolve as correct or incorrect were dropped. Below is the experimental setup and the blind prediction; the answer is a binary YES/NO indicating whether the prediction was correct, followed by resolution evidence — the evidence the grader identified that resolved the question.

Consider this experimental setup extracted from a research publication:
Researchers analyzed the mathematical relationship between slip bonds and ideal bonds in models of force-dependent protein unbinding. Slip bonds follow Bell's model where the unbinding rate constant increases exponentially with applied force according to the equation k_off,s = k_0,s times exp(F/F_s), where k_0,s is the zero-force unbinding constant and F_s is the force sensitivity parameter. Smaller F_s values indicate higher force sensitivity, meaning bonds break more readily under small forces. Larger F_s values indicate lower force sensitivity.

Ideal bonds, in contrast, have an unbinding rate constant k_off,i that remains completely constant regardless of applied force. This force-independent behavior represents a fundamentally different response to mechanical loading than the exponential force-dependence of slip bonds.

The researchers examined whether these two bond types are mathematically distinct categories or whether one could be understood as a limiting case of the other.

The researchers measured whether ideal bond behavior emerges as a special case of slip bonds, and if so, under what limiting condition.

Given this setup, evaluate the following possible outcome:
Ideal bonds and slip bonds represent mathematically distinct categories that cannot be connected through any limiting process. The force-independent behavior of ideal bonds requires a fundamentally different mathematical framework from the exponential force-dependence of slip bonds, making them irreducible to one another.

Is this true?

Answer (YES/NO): NO